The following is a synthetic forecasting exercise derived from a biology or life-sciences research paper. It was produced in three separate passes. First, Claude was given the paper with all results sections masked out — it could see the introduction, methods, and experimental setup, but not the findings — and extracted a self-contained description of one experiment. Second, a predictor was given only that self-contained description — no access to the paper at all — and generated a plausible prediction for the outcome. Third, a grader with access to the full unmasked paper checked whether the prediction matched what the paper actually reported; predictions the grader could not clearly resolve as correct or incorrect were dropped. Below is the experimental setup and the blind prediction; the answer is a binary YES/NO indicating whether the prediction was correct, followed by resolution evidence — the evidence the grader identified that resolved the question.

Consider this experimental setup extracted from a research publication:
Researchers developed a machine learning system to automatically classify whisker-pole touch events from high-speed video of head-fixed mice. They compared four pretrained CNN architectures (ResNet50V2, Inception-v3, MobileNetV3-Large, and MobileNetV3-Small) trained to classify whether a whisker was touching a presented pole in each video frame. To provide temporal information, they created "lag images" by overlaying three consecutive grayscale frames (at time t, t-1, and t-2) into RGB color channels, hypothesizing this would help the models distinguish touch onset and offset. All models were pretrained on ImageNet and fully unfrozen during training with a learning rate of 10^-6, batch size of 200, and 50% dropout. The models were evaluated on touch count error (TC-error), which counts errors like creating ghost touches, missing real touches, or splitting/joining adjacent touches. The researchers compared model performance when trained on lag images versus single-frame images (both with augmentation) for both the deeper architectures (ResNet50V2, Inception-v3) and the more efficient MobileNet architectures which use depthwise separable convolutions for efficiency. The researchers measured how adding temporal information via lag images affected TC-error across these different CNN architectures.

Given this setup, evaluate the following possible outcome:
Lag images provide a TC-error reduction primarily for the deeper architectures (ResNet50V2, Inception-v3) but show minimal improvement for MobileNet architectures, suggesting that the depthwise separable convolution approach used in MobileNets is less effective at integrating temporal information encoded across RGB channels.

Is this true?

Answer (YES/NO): NO